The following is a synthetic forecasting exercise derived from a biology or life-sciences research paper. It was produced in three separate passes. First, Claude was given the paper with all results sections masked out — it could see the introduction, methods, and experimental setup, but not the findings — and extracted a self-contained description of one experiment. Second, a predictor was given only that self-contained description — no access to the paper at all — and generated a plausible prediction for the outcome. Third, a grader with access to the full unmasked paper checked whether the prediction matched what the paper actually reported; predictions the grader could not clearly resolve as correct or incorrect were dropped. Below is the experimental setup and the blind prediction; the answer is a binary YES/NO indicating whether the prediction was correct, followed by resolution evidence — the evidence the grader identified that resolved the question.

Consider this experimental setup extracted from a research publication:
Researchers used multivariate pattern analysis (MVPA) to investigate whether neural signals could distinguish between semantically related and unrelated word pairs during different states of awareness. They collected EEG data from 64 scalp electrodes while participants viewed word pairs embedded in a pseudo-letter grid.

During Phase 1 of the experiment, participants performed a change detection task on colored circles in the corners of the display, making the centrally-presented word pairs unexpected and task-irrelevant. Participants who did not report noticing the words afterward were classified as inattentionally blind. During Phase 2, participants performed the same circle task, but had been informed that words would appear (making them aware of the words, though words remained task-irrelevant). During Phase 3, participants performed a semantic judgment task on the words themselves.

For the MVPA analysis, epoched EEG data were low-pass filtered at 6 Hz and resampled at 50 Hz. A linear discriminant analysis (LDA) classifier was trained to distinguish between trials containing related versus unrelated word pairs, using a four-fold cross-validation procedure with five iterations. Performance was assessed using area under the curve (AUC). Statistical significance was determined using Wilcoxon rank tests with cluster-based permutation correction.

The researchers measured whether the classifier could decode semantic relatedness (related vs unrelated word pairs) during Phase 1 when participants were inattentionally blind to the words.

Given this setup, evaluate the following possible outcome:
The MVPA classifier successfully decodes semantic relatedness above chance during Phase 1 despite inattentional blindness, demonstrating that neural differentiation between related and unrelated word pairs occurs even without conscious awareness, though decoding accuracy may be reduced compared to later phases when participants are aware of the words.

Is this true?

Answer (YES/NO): NO